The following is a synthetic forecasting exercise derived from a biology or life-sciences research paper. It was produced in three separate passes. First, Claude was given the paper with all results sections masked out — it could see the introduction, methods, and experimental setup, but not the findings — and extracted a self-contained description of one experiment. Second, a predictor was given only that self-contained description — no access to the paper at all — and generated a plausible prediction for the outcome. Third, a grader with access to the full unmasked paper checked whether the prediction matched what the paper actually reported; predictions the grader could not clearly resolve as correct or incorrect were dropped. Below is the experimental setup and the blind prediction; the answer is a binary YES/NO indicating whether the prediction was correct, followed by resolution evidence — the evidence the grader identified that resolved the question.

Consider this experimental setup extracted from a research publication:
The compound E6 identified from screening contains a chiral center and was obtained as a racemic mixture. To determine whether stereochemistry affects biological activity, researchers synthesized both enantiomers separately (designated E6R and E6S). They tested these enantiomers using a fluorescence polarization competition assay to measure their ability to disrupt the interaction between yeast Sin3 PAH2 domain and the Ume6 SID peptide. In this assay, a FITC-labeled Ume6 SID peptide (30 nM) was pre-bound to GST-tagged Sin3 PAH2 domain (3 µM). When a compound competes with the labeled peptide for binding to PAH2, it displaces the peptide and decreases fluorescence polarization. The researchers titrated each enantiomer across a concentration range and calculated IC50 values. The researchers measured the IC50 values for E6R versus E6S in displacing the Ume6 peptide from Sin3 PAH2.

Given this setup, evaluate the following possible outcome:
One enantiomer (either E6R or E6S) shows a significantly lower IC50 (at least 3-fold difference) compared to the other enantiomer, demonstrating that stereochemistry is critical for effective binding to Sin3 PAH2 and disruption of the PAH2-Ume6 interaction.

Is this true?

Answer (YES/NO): NO